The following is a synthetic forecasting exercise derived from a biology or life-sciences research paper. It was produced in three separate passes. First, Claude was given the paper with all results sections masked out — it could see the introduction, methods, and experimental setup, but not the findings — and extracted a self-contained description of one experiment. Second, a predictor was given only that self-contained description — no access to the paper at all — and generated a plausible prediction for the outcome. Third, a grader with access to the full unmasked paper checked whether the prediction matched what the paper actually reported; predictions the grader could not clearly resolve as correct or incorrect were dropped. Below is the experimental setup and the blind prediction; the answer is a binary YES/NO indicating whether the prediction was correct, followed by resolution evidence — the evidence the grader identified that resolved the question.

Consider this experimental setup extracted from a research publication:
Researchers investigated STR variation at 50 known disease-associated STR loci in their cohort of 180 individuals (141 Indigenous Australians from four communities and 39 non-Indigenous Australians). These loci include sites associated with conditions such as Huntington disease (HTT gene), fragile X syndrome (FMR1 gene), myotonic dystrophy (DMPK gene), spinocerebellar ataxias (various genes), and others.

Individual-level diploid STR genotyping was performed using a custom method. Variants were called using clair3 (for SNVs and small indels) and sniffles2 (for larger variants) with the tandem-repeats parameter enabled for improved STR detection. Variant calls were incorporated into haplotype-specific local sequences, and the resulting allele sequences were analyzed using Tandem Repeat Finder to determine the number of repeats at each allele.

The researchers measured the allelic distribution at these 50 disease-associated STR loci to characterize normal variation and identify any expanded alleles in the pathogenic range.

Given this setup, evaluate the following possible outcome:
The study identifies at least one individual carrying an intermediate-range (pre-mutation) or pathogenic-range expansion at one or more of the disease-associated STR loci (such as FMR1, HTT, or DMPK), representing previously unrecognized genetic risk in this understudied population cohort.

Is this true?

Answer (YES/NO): YES